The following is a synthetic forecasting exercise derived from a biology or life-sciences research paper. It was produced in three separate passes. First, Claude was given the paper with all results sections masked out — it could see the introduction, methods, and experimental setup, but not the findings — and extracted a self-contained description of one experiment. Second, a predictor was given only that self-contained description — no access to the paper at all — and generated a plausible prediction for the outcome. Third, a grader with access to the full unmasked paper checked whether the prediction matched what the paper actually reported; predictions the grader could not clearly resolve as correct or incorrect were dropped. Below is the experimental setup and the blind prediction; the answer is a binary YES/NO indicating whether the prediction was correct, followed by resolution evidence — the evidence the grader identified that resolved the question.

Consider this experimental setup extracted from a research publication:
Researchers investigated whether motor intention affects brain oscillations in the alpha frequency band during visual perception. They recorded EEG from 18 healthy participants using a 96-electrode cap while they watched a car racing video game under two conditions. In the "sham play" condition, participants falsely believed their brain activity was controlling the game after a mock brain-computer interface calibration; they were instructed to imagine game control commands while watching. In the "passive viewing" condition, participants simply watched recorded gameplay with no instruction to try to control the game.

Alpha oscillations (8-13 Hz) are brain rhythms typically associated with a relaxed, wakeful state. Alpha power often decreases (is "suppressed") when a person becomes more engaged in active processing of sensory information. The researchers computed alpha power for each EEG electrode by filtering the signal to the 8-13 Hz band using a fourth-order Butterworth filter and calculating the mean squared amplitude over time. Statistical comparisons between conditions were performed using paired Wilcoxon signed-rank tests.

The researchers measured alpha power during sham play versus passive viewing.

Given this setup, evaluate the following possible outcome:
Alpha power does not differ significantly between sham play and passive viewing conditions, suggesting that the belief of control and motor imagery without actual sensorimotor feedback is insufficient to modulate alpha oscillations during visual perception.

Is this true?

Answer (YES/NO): NO